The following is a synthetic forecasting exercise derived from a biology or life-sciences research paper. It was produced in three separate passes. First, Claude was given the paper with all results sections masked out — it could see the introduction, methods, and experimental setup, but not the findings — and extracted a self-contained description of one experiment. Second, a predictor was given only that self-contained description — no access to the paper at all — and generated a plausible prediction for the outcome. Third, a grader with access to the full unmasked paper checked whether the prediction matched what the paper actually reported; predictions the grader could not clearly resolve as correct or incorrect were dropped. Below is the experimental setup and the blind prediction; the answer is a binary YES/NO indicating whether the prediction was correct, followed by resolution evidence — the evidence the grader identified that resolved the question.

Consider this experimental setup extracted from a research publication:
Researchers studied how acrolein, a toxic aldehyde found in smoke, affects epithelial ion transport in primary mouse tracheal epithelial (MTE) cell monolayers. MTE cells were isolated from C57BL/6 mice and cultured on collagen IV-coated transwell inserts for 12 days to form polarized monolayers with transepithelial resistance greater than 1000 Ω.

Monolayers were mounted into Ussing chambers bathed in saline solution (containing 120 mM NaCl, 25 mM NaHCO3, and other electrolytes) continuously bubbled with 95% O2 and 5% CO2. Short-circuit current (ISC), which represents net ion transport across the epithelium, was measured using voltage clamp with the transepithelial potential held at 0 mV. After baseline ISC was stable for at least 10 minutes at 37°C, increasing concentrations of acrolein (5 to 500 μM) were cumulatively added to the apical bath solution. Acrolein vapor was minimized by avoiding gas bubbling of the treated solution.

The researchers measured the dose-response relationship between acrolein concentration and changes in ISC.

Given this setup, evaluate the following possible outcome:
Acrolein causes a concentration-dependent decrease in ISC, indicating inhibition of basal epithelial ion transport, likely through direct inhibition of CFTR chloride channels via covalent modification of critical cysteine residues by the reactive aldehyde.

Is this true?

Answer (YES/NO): NO